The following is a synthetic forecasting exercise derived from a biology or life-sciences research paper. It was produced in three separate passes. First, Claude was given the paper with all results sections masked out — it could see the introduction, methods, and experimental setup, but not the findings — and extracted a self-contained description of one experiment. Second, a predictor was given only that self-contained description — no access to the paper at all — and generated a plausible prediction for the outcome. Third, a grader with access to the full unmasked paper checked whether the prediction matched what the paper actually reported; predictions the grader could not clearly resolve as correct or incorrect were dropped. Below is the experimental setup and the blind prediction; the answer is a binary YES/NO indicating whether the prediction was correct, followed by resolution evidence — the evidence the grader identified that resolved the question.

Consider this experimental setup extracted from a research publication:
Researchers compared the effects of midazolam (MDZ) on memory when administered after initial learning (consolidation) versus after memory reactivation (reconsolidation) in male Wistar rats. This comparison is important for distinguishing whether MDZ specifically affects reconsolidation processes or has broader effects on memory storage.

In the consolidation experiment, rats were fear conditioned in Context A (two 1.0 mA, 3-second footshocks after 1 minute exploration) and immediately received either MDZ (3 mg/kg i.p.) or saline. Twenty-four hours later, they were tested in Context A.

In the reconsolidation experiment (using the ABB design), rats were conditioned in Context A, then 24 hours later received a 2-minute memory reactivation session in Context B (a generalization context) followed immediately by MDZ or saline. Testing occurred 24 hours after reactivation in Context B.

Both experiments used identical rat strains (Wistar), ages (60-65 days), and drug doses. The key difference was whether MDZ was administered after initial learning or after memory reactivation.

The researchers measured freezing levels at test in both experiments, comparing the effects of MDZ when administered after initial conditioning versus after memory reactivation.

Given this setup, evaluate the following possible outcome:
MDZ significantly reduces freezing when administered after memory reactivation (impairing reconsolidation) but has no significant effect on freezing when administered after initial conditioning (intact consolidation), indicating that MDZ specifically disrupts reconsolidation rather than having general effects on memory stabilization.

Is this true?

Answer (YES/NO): YES